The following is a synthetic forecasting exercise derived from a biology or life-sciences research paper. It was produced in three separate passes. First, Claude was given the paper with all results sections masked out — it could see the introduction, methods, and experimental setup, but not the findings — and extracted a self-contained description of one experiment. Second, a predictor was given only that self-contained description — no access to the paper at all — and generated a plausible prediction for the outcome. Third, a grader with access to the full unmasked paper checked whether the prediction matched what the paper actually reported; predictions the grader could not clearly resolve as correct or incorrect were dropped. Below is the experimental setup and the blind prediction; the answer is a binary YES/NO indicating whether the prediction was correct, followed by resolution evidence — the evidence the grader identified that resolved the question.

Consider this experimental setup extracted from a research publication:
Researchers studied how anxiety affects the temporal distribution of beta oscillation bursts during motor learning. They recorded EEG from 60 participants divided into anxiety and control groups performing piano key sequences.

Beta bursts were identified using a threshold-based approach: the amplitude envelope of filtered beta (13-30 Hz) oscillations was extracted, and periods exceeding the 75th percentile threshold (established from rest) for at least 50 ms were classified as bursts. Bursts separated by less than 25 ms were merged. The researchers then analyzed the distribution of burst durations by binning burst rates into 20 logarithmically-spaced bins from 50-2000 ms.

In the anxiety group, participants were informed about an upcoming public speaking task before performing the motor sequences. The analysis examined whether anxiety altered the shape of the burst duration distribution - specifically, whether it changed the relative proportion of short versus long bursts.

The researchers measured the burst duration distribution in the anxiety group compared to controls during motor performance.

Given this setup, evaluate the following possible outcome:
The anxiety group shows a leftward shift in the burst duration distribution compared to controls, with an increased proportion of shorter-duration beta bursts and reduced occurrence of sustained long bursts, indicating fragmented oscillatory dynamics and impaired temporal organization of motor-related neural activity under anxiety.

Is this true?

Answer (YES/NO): NO